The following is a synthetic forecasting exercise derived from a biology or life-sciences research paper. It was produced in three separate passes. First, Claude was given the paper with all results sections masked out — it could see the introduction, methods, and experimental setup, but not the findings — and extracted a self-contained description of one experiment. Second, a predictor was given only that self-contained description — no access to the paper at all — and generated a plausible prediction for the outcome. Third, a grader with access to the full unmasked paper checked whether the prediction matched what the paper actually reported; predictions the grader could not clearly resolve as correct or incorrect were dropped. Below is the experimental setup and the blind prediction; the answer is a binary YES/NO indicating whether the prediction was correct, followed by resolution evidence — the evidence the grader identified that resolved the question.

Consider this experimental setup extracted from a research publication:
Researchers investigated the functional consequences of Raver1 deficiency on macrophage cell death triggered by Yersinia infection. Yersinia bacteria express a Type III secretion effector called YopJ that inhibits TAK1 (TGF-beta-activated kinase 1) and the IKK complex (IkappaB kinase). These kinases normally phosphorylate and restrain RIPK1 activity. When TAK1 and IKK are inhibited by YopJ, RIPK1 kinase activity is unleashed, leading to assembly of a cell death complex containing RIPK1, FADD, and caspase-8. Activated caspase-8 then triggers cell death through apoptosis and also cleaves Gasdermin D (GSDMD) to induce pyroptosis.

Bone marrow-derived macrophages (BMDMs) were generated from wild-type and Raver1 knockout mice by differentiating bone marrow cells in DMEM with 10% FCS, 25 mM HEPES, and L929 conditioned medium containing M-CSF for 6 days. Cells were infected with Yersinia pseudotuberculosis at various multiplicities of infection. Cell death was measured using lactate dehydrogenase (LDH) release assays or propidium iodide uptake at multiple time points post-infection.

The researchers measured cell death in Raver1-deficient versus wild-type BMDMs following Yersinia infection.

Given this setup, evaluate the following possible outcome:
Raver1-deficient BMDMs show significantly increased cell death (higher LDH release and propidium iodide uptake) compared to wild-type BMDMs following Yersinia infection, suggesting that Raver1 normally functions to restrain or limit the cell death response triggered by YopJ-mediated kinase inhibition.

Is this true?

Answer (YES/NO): NO